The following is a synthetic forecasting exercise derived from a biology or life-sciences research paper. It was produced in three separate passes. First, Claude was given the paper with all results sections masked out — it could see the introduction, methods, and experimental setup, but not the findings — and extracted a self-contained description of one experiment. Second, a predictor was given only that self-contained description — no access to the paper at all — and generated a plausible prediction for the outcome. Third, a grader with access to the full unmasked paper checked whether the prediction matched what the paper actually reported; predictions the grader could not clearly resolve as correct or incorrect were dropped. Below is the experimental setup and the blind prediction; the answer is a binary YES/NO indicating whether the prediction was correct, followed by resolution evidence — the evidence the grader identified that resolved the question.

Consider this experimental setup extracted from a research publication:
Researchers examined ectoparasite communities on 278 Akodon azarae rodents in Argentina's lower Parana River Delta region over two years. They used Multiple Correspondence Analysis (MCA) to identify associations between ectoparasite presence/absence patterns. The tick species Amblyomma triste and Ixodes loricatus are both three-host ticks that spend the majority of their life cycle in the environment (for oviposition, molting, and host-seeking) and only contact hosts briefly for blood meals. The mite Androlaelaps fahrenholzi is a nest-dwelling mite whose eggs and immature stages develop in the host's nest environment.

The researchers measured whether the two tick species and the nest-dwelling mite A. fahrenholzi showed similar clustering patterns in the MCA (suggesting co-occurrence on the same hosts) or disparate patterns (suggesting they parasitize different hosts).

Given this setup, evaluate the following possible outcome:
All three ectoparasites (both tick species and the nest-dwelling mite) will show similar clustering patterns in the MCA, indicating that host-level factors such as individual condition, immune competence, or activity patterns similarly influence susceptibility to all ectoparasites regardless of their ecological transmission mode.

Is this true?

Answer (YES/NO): NO